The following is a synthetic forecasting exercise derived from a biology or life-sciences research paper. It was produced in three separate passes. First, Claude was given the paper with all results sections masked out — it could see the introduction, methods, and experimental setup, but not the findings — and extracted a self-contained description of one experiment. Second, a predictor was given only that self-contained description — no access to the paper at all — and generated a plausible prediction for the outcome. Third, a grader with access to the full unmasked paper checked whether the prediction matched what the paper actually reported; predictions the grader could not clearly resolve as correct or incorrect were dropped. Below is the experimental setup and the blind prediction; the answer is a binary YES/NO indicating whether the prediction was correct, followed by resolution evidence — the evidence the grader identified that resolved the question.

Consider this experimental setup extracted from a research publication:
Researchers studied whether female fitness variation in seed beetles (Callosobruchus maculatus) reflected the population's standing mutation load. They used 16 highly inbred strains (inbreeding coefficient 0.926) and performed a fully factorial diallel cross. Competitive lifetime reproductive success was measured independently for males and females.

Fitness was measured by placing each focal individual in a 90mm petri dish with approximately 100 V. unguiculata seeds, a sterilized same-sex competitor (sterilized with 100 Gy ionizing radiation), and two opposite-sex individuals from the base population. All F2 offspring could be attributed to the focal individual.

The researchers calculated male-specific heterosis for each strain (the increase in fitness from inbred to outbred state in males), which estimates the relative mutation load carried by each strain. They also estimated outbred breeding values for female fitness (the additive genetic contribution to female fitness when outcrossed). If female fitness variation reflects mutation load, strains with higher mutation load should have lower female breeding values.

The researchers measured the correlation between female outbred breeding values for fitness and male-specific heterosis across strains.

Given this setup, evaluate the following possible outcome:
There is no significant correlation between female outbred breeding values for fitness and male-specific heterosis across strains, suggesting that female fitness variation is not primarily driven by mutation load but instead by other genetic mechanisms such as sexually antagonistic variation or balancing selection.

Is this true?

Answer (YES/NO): YES